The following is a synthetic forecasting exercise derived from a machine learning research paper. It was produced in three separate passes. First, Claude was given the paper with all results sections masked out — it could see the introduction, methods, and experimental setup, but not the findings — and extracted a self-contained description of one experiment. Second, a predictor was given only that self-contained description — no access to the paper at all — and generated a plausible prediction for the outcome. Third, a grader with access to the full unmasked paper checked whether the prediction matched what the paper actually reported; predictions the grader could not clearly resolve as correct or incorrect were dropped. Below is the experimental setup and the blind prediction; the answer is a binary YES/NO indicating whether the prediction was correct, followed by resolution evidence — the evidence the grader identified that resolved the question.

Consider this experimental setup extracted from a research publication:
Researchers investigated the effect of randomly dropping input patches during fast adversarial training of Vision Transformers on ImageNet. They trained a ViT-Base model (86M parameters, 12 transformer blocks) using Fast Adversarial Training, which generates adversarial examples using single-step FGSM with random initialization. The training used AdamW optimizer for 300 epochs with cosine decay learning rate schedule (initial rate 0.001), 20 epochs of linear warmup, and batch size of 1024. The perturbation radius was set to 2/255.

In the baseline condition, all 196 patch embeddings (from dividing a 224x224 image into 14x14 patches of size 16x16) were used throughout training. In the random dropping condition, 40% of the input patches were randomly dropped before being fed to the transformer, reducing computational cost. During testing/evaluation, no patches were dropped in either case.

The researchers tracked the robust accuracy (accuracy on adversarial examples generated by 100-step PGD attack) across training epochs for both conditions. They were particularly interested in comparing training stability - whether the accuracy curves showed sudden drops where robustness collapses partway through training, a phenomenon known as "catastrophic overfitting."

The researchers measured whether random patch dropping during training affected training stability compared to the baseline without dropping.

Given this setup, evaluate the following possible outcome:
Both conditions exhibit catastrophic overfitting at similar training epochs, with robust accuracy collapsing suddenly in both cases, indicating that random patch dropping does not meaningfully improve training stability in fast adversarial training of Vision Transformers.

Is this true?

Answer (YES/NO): NO